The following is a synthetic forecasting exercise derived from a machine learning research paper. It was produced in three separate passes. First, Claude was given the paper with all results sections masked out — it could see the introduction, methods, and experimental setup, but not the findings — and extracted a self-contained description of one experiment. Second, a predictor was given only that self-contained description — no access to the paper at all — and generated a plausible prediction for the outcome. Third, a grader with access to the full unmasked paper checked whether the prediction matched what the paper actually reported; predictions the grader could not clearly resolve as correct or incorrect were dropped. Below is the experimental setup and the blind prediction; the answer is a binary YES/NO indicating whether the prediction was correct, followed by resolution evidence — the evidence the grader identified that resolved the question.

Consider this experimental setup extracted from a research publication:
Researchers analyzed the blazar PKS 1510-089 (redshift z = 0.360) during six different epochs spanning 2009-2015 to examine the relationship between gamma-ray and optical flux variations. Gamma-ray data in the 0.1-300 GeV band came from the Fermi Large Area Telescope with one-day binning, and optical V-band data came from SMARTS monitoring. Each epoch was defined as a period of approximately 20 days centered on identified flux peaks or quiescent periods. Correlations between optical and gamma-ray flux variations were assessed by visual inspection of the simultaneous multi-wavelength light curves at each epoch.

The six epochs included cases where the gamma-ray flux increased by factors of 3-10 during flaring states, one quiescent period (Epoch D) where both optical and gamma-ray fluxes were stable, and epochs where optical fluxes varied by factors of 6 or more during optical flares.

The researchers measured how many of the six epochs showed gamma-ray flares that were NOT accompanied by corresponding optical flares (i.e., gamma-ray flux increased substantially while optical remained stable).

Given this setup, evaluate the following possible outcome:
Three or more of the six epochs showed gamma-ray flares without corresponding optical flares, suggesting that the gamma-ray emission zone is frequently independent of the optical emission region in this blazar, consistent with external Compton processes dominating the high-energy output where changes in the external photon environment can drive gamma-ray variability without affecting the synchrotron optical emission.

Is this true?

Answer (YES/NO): YES